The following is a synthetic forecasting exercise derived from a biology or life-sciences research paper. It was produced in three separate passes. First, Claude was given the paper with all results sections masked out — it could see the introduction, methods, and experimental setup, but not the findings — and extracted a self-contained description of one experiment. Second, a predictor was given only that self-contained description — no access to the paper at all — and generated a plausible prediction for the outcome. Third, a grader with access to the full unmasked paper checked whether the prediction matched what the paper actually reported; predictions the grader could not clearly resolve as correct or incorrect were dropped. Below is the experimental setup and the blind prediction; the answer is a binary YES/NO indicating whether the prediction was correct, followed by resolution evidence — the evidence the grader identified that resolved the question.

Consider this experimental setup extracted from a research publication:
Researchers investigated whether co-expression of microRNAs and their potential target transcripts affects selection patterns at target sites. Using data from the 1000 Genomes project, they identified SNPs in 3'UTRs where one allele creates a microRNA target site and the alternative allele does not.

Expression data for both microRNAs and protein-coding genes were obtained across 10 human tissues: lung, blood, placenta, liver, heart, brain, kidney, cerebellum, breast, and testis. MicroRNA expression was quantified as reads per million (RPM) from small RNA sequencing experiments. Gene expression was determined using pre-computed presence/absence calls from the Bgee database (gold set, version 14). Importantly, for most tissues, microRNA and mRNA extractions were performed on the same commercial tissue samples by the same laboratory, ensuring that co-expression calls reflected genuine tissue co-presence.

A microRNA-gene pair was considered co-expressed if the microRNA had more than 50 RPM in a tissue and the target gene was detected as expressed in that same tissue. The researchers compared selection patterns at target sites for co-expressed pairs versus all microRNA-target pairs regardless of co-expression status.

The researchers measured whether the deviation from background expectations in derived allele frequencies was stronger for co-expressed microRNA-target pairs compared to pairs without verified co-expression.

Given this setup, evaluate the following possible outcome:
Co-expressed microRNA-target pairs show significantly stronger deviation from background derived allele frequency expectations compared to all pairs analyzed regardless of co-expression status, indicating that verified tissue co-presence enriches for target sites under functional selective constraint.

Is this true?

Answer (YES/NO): YES